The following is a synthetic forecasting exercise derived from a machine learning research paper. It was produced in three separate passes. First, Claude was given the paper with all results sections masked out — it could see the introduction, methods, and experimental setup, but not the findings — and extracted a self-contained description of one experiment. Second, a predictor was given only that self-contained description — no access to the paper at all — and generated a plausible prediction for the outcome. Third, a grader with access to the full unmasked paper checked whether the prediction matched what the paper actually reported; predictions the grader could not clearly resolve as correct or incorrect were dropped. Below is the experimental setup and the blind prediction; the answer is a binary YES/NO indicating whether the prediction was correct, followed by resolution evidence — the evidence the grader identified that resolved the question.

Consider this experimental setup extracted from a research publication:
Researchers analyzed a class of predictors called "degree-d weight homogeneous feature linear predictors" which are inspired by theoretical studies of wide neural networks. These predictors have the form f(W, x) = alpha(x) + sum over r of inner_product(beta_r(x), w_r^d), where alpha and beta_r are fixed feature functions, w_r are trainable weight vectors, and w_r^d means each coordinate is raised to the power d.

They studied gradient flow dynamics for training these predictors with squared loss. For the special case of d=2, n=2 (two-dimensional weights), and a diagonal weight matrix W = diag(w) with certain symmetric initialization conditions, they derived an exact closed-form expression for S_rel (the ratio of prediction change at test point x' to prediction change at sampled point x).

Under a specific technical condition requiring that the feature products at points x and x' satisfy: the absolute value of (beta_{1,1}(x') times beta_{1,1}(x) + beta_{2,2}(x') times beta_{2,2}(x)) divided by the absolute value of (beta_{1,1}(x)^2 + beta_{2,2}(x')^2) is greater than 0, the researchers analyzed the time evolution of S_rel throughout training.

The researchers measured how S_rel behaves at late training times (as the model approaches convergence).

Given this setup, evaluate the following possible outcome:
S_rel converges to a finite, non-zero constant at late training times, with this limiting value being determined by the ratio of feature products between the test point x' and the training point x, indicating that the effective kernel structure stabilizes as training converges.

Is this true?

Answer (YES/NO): NO